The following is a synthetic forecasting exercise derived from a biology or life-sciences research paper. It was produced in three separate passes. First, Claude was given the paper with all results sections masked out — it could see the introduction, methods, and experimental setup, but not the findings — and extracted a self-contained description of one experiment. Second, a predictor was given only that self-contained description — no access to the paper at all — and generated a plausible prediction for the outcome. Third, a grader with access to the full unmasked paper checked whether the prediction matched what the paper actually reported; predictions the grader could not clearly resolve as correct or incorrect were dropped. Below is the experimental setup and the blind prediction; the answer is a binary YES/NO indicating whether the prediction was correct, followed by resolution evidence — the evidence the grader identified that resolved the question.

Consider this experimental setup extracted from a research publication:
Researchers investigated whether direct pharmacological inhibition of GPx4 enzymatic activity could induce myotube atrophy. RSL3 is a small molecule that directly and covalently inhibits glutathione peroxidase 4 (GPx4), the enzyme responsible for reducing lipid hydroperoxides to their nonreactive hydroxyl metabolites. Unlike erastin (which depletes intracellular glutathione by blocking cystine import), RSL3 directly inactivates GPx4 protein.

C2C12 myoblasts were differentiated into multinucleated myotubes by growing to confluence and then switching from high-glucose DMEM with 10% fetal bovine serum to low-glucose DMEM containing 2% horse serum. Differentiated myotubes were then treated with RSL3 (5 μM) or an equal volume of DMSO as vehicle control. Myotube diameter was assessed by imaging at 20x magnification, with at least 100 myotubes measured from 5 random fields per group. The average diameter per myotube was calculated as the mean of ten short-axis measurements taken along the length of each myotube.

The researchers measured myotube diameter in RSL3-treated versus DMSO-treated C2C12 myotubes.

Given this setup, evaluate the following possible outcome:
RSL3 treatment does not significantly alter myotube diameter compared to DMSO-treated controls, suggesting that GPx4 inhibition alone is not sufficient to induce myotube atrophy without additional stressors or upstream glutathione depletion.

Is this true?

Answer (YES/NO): NO